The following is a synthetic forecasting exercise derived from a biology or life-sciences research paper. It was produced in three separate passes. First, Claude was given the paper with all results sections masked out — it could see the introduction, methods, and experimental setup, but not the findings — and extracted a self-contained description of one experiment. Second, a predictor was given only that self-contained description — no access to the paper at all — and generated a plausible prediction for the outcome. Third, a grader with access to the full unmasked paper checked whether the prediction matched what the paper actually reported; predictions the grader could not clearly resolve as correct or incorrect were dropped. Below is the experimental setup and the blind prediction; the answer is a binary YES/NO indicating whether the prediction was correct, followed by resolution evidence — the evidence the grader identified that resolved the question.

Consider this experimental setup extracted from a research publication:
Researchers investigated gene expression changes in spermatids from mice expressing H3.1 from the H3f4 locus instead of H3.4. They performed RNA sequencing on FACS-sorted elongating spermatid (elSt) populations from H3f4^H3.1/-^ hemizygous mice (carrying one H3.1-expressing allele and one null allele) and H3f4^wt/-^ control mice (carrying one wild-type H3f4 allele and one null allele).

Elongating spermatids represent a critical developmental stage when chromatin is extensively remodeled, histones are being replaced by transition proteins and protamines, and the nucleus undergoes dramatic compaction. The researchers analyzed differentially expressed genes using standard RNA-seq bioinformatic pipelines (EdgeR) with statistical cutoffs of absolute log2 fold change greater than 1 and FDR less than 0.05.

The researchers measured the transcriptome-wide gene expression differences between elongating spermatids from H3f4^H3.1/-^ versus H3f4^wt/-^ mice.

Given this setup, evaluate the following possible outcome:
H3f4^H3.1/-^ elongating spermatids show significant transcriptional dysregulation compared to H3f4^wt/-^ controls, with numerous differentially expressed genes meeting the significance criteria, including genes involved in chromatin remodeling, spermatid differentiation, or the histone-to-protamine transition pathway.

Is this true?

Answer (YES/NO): YES